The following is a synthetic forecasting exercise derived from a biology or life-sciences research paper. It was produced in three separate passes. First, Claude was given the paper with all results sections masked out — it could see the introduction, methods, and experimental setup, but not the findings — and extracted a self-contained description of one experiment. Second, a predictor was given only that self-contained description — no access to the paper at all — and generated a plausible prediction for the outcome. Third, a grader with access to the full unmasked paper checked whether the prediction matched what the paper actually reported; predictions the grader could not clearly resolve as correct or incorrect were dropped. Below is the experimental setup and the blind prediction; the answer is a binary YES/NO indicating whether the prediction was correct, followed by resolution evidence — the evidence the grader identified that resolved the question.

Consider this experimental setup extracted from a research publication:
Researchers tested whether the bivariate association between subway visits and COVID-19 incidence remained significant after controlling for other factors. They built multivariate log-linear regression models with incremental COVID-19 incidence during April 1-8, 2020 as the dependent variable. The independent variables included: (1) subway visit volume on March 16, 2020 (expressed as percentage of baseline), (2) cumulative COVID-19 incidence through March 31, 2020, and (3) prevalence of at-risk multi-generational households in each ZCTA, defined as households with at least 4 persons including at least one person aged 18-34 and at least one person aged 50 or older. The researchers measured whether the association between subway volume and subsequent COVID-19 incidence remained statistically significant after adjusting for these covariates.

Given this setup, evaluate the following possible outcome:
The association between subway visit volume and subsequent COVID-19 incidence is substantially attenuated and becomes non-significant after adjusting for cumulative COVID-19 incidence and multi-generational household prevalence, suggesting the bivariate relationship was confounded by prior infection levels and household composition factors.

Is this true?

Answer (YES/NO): NO